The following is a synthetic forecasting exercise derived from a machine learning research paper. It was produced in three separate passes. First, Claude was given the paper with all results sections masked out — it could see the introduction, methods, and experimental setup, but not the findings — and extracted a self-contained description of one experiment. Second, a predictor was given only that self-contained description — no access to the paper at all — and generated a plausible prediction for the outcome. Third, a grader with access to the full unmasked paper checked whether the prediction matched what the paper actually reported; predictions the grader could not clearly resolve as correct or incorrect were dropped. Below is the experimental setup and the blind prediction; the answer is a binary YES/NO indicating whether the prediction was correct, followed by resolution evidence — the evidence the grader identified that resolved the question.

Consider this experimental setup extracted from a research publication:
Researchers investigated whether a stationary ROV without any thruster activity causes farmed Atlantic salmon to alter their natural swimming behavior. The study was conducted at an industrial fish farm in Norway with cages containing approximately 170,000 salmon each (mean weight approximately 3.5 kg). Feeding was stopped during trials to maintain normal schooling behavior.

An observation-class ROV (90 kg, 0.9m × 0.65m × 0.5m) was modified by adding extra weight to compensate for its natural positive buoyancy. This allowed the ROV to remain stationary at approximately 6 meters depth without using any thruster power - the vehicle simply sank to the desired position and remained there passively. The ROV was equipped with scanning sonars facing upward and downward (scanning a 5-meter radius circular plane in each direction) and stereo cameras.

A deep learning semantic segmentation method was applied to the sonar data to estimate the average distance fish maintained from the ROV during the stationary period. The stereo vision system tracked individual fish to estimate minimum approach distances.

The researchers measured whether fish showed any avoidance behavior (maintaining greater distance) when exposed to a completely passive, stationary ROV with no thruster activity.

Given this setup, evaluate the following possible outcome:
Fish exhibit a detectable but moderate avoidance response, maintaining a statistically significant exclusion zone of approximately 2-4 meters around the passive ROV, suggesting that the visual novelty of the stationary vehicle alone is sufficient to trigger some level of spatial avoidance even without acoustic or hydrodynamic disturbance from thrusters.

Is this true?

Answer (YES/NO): NO